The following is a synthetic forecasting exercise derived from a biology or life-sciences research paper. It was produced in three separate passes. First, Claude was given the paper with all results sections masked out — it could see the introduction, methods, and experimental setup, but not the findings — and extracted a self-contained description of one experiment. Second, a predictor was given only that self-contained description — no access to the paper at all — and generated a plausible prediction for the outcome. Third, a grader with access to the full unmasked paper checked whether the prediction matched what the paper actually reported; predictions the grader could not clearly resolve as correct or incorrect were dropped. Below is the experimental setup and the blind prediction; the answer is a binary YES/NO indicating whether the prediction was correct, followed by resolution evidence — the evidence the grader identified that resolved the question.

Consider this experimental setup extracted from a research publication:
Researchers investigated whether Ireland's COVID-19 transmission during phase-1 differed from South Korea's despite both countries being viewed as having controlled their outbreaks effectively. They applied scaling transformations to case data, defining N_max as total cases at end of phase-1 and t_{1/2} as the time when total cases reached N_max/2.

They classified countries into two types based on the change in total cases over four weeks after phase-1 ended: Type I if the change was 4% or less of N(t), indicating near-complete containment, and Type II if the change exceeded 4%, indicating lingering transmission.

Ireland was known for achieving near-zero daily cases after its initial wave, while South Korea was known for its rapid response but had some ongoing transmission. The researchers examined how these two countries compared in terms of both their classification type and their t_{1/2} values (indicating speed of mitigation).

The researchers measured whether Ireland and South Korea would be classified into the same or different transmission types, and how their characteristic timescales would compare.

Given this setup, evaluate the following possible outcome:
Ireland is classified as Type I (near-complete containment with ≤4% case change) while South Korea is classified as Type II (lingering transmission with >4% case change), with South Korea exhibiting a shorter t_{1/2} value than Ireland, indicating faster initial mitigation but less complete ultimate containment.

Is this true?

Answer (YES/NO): YES